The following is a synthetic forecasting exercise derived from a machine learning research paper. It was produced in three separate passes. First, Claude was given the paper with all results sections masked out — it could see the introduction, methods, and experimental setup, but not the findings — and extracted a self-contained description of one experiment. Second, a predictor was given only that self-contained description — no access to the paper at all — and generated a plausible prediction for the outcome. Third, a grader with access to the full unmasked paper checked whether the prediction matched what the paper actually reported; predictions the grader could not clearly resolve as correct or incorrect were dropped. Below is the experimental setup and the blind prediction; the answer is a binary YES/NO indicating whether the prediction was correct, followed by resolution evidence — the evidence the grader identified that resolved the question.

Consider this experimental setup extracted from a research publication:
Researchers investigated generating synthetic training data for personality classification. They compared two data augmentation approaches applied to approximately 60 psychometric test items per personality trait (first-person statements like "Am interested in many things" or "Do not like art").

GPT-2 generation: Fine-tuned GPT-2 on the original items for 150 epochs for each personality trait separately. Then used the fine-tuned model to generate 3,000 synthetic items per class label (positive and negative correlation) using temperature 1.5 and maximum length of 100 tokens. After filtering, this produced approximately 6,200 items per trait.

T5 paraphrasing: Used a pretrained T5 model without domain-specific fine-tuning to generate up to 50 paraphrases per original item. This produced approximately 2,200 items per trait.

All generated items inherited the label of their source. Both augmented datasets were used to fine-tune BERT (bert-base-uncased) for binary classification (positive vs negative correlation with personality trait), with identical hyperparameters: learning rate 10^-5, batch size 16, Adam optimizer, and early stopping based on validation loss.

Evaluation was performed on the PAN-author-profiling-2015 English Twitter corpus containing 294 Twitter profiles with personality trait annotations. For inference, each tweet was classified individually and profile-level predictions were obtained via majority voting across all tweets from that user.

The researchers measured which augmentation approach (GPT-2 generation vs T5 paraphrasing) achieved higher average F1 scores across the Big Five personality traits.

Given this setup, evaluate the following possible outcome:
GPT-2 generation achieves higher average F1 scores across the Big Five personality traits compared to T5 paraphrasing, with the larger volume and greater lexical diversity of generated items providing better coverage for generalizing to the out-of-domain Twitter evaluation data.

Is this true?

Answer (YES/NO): NO